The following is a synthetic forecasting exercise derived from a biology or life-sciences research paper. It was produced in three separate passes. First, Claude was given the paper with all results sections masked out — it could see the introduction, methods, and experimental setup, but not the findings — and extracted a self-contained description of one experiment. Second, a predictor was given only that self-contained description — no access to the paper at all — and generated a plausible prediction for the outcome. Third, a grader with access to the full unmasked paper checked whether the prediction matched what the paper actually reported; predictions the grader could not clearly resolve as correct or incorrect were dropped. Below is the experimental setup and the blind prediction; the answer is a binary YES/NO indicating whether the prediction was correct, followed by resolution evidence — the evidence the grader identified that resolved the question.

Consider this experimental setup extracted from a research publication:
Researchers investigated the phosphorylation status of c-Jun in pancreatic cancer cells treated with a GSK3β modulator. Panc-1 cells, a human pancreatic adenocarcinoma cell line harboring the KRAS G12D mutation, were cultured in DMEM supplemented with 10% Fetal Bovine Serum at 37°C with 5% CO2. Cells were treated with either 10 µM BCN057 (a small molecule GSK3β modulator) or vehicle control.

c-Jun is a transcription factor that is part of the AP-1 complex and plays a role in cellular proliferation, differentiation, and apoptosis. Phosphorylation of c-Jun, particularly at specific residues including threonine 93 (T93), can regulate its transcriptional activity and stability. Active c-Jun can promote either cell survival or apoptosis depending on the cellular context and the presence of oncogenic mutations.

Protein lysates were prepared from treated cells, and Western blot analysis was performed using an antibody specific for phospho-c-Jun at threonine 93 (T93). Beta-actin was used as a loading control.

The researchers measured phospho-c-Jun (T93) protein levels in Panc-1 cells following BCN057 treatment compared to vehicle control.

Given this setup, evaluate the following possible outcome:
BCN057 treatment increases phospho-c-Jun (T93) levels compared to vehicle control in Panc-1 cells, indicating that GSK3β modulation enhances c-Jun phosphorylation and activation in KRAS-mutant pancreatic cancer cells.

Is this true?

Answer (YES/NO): YES